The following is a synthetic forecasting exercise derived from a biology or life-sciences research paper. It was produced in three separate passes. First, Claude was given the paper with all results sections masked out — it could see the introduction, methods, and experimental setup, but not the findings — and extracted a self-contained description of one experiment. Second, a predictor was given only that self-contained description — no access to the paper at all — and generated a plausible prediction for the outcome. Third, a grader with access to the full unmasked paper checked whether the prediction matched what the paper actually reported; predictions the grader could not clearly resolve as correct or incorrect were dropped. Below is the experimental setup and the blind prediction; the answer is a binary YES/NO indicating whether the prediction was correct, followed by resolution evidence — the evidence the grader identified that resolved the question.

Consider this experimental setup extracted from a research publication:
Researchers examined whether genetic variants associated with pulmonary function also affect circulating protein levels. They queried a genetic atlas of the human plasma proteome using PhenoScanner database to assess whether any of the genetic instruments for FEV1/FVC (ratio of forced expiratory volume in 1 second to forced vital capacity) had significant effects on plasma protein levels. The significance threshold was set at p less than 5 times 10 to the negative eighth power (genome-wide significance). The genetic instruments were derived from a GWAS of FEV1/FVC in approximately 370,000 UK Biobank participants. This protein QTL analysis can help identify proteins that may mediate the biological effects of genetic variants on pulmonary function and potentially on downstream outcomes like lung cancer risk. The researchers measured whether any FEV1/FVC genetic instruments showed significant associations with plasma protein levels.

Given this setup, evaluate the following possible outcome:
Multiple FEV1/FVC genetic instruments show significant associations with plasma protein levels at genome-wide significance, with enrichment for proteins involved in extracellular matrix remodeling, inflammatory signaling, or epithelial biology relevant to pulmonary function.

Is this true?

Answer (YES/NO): YES